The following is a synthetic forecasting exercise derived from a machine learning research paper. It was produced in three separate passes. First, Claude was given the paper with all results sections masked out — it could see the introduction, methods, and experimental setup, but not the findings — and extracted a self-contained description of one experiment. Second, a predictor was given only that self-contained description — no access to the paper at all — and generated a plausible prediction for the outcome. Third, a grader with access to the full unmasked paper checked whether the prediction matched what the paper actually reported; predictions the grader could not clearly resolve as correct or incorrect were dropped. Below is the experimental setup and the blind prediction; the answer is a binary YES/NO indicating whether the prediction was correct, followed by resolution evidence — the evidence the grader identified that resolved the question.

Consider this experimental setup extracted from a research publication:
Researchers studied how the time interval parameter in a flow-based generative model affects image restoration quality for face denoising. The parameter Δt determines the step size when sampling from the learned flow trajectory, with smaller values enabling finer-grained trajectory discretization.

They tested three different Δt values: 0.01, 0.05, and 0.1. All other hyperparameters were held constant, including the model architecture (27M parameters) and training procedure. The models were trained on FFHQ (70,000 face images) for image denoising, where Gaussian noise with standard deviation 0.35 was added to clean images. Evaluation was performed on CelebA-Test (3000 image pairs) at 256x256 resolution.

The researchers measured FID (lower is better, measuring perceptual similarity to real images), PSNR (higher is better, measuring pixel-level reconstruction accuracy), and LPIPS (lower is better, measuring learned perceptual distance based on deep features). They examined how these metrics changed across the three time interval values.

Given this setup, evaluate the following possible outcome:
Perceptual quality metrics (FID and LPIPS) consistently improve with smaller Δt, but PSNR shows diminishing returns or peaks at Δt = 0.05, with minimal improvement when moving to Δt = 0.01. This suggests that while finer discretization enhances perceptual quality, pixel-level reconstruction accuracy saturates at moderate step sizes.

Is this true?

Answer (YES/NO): NO